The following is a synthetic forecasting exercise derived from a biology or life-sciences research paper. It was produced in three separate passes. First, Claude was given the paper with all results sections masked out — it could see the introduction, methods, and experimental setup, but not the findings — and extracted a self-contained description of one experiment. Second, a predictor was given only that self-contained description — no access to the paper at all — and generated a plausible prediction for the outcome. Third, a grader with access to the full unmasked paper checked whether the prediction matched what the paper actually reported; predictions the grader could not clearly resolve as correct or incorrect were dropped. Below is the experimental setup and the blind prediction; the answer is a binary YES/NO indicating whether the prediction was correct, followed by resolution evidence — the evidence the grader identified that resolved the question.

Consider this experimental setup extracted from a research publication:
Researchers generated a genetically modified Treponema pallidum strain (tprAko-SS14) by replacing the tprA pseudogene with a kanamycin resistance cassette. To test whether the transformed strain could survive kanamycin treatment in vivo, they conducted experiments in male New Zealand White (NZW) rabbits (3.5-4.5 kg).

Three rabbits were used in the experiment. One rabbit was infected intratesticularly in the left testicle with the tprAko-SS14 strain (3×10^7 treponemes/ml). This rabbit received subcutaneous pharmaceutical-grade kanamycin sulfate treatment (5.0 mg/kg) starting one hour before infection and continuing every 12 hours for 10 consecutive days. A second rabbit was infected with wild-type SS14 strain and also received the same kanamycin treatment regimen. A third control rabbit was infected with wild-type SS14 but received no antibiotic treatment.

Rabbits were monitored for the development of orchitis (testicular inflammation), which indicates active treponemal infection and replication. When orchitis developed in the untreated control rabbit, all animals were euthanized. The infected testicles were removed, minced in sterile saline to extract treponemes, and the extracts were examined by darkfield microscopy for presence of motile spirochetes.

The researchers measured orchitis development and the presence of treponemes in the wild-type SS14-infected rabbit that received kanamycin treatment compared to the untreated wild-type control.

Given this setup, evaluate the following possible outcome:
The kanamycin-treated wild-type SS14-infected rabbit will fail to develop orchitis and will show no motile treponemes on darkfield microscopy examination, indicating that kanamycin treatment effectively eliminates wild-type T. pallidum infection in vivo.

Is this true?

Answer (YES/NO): NO